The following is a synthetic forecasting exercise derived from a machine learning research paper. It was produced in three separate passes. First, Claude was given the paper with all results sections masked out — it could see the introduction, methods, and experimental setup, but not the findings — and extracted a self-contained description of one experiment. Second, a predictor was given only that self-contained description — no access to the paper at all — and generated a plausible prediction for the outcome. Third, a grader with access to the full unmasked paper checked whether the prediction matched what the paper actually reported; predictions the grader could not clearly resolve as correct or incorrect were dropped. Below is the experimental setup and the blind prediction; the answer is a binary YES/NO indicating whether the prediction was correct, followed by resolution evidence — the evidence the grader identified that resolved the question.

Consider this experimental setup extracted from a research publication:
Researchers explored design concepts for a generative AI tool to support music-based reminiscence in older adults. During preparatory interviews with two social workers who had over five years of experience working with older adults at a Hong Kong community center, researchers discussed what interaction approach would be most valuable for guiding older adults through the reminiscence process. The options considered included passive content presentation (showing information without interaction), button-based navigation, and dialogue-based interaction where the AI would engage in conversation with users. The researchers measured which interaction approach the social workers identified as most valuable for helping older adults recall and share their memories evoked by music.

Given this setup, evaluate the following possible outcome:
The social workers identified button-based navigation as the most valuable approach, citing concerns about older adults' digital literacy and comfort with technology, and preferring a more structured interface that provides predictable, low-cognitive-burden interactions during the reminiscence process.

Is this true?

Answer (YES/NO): NO